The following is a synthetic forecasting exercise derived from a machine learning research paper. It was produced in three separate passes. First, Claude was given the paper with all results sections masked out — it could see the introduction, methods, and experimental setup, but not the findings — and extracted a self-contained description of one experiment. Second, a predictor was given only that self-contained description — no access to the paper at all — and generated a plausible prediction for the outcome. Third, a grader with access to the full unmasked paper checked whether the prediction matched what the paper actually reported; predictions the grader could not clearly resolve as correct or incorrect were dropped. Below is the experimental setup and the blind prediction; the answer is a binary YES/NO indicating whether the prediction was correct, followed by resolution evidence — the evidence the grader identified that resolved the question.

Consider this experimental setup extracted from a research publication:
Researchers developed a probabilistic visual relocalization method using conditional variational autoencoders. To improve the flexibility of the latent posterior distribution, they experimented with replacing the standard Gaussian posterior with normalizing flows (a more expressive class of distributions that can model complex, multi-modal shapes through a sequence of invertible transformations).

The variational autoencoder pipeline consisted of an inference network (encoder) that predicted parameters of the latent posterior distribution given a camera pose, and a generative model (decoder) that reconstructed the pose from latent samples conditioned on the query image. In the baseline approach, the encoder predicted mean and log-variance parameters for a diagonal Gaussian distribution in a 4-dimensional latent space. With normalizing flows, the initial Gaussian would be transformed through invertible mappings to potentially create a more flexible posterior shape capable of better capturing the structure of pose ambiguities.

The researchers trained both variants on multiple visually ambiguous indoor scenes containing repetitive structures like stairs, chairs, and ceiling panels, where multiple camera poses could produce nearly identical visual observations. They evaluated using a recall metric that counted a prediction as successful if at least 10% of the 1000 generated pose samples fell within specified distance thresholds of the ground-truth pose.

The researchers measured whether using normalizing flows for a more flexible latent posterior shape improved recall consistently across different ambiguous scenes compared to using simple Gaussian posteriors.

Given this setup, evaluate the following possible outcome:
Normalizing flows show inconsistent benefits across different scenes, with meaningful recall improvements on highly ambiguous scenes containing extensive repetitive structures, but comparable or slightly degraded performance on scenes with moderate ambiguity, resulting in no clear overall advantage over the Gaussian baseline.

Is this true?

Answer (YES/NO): NO